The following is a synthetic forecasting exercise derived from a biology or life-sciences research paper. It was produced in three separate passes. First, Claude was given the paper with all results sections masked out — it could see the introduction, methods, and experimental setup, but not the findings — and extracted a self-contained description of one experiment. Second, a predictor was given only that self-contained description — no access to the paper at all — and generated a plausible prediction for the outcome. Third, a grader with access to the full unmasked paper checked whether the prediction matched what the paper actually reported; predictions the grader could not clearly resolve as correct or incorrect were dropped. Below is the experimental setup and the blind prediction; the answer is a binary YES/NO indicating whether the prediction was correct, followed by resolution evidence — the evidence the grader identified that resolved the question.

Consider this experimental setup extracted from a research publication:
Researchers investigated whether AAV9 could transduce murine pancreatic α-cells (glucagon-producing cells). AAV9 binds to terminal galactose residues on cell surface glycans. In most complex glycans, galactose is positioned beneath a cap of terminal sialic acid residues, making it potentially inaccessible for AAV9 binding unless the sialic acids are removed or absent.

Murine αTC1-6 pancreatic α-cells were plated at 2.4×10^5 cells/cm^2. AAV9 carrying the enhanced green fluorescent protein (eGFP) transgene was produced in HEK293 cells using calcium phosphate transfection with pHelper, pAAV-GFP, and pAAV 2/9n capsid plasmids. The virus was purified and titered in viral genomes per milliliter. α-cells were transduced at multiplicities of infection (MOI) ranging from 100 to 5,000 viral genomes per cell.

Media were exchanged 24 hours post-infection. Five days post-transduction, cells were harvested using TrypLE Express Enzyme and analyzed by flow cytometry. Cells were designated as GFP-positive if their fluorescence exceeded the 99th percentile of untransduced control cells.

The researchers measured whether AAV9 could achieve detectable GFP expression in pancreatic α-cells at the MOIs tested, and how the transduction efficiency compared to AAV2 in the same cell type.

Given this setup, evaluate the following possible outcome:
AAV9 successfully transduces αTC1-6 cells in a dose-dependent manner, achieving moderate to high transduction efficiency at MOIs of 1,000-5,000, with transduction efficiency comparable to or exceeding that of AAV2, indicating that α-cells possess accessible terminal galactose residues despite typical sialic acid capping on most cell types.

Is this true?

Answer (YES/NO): NO